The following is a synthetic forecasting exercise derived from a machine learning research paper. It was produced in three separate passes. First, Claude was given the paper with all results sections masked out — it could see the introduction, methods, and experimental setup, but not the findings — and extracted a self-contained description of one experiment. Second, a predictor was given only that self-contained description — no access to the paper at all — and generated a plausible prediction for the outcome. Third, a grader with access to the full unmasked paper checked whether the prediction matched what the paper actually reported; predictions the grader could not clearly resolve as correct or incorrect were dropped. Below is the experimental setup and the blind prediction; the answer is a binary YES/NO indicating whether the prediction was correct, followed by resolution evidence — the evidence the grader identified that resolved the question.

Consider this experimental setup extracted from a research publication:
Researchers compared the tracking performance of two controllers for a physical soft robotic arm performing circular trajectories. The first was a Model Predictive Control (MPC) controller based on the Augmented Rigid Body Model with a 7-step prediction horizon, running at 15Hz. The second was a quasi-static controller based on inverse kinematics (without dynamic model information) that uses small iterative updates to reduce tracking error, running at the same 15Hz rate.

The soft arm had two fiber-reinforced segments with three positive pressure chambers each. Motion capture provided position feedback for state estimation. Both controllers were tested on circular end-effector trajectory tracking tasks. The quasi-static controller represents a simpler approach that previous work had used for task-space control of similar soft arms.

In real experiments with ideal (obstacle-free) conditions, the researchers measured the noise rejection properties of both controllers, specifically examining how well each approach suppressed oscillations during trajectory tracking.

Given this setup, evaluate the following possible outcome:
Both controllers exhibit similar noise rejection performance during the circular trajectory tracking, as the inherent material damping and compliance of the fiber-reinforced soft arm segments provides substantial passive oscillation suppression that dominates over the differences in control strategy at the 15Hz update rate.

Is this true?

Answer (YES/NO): YES